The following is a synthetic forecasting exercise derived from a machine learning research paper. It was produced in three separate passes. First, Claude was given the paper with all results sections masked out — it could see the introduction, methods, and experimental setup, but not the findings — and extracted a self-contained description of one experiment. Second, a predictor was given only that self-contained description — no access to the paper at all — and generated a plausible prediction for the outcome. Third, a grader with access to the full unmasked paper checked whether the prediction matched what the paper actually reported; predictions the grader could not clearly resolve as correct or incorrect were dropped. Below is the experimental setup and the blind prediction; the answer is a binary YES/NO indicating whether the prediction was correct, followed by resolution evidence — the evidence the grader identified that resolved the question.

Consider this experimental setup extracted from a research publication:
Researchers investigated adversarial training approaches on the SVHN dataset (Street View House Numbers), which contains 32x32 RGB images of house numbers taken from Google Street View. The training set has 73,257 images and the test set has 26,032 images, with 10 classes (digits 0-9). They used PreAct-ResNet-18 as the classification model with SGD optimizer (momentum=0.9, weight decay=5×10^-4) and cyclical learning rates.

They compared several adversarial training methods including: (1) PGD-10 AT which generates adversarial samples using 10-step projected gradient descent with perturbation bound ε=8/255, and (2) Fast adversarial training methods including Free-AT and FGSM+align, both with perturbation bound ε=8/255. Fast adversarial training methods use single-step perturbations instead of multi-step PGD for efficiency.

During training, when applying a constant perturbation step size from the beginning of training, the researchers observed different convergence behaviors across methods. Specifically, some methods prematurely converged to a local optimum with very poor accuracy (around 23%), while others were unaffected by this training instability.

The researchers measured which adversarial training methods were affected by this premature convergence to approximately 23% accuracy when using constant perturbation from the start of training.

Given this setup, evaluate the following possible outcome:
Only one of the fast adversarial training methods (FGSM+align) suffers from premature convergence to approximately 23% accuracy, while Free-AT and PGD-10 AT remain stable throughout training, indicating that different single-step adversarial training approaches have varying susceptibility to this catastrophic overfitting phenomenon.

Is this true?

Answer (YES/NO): NO